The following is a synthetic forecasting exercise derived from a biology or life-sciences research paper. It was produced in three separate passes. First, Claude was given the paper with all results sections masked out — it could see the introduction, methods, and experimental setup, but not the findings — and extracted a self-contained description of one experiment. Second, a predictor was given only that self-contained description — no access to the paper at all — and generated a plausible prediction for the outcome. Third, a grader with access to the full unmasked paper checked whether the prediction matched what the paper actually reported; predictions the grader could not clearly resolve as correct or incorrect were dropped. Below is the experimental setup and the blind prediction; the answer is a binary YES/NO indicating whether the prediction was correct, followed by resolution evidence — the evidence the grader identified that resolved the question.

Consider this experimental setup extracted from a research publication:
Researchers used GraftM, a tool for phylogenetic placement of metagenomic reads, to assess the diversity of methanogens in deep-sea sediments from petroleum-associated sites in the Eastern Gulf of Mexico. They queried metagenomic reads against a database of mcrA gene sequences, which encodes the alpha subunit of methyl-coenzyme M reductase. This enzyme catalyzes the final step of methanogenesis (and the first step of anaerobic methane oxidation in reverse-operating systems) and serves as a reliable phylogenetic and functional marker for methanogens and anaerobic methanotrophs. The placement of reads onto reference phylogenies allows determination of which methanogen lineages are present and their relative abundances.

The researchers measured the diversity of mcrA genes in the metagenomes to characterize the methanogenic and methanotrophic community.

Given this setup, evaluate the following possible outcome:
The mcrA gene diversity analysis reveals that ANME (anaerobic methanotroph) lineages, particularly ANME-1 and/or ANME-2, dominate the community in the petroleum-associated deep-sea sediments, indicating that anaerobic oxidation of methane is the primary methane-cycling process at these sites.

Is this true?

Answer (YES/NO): NO